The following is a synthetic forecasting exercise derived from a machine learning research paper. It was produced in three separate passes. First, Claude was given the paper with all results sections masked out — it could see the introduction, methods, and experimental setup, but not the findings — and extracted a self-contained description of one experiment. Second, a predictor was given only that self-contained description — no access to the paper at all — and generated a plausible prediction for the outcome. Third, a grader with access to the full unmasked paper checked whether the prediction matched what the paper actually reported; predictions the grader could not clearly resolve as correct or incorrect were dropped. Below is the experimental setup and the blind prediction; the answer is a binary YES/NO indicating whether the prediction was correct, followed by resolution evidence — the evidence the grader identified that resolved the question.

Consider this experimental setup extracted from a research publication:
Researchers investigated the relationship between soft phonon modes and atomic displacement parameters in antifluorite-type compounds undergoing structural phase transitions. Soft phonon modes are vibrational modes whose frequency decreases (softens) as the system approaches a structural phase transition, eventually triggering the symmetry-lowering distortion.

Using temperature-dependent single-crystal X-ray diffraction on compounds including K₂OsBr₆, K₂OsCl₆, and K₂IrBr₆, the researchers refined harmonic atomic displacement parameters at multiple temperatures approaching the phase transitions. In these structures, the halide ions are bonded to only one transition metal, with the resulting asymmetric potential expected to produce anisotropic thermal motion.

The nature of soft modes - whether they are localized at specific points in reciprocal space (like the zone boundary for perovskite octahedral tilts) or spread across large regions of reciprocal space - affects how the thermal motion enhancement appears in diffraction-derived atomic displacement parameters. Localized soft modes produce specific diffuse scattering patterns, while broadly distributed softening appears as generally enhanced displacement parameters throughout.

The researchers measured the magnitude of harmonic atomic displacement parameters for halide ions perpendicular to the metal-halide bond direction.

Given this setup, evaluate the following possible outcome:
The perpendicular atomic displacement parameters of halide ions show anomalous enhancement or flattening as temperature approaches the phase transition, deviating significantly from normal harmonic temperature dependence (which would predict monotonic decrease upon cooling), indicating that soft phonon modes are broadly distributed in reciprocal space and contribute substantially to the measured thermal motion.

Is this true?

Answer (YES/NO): NO